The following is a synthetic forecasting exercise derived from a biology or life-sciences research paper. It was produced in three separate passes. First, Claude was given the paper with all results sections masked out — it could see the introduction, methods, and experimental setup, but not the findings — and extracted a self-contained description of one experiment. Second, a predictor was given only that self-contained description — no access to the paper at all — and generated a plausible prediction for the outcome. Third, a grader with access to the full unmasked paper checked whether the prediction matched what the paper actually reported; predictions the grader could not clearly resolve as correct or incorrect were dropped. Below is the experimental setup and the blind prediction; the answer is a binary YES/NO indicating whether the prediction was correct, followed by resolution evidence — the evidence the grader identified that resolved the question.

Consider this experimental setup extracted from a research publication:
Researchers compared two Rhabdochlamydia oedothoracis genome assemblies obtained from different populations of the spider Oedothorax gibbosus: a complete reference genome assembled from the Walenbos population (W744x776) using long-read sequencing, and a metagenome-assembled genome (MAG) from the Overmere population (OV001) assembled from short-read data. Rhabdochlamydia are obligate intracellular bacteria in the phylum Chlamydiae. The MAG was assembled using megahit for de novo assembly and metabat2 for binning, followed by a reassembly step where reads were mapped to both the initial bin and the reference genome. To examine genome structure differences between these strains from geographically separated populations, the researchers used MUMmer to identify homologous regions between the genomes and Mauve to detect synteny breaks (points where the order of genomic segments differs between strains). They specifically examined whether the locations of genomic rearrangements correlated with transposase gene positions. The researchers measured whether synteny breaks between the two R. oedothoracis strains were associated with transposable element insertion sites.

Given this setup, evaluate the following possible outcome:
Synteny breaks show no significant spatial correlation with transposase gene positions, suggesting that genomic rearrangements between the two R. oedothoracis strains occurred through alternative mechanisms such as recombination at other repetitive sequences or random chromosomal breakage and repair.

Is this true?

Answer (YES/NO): NO